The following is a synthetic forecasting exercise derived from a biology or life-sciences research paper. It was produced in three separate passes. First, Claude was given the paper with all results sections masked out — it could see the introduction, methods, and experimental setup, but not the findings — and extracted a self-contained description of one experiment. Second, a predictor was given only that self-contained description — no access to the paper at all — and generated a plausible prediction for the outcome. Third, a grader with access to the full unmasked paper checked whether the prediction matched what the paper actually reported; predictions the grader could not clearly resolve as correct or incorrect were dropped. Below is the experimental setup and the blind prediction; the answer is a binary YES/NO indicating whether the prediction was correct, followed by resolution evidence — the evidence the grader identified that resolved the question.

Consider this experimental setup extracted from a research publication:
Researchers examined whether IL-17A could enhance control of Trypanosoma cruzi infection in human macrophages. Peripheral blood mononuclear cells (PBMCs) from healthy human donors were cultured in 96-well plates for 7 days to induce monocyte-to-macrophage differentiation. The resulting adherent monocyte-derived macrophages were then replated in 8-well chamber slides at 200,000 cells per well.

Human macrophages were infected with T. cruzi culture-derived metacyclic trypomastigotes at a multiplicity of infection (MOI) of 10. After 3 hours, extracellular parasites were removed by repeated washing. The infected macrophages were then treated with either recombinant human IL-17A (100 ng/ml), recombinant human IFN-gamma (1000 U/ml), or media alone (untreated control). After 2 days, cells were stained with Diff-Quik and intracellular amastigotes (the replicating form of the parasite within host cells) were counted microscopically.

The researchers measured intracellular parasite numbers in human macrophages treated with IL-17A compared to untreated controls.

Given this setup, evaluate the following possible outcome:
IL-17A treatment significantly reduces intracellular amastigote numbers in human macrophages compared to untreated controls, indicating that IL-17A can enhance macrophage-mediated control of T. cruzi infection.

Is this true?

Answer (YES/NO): YES